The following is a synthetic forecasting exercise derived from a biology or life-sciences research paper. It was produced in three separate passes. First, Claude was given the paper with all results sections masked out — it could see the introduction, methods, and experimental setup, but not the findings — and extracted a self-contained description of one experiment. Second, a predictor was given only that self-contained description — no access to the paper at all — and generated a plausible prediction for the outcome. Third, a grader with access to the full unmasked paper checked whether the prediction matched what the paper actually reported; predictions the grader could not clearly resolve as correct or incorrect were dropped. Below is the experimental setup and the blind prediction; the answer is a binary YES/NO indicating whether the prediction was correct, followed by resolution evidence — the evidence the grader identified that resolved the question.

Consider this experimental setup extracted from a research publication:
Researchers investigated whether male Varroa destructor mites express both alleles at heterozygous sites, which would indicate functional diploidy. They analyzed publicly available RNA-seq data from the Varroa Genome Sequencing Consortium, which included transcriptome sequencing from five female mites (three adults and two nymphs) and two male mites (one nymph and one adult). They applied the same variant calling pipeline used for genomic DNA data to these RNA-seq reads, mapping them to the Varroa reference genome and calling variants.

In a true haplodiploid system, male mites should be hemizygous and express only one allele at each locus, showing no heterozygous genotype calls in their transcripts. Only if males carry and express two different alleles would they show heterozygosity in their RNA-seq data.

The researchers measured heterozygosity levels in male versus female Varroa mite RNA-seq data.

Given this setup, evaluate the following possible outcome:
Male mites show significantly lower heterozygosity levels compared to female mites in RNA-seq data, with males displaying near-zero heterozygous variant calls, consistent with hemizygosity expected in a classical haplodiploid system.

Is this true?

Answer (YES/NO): NO